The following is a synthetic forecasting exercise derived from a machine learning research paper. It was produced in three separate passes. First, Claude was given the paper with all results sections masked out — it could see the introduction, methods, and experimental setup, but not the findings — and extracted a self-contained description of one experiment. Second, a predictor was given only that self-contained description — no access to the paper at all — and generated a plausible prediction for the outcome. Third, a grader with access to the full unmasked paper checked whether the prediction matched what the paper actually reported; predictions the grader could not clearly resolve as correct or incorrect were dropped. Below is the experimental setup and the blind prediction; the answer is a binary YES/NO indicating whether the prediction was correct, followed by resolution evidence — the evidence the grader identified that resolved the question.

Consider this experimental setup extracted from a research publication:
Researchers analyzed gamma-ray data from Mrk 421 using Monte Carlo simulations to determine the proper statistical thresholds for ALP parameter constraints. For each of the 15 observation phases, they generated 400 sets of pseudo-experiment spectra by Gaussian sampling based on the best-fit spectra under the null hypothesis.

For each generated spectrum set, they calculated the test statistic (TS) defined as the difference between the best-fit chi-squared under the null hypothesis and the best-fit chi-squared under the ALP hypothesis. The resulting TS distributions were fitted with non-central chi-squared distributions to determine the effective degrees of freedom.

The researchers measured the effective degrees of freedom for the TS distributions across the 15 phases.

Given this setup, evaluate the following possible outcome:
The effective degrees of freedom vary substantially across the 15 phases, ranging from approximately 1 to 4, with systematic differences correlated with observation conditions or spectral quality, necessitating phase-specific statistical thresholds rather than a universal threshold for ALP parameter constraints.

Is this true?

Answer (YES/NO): NO